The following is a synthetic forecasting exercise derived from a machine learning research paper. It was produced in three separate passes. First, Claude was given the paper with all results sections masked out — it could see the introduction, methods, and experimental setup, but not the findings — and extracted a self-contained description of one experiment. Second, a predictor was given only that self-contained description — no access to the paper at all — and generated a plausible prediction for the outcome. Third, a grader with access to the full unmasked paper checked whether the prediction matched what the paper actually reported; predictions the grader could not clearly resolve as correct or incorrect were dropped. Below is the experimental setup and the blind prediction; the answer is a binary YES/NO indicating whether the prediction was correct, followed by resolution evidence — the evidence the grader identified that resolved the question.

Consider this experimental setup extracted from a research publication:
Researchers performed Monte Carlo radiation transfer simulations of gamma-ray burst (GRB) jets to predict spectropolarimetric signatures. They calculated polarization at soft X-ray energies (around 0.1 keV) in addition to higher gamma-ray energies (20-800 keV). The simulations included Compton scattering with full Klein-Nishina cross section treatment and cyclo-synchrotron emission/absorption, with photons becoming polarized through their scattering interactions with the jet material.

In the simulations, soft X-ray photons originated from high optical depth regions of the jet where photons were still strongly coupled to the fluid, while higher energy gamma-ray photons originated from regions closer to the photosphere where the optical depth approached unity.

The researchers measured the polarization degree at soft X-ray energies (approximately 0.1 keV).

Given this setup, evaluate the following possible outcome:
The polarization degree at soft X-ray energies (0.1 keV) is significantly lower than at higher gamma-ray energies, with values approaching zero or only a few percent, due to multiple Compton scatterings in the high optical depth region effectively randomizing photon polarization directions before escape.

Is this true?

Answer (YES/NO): NO